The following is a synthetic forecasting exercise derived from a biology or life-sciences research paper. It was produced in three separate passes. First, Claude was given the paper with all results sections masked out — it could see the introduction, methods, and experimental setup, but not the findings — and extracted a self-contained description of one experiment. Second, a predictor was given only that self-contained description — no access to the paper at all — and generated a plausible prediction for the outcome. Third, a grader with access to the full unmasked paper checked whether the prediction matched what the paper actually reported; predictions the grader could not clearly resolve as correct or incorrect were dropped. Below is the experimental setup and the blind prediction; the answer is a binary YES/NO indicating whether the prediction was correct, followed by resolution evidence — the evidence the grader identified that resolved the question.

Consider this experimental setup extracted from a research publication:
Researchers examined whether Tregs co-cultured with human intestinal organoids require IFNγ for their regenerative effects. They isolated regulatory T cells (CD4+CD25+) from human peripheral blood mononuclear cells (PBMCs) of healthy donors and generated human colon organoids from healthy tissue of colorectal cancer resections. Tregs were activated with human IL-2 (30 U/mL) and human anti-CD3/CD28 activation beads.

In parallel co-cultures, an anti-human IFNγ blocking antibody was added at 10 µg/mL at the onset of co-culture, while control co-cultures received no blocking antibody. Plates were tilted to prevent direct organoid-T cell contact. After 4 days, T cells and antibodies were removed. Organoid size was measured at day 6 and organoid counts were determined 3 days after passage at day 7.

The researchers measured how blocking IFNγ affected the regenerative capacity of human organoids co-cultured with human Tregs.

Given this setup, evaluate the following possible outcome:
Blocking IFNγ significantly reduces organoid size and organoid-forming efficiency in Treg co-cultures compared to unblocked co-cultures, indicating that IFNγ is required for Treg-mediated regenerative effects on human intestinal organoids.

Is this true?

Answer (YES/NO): YES